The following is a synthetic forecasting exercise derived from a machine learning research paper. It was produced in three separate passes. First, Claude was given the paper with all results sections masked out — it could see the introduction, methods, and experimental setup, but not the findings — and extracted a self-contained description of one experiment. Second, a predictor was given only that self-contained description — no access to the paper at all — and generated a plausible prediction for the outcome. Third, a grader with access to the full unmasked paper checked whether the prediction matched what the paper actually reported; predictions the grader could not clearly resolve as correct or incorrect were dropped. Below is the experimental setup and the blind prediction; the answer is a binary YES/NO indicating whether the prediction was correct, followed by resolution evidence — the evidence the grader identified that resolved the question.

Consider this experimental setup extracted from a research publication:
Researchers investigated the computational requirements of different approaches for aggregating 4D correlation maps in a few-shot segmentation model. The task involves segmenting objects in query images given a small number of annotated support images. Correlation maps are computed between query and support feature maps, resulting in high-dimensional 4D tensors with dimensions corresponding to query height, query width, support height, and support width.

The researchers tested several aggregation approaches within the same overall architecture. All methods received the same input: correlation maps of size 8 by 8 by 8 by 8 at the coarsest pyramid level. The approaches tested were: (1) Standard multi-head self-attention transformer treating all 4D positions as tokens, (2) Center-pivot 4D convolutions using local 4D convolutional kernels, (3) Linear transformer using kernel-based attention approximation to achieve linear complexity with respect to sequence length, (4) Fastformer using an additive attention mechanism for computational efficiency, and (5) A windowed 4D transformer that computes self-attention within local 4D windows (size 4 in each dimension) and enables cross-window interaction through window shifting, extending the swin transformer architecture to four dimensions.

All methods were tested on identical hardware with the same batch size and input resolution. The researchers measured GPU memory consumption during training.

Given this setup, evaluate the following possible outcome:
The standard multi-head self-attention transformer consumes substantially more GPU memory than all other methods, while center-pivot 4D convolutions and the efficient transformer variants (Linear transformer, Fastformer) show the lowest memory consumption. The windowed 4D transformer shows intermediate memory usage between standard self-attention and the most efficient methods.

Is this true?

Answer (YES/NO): NO